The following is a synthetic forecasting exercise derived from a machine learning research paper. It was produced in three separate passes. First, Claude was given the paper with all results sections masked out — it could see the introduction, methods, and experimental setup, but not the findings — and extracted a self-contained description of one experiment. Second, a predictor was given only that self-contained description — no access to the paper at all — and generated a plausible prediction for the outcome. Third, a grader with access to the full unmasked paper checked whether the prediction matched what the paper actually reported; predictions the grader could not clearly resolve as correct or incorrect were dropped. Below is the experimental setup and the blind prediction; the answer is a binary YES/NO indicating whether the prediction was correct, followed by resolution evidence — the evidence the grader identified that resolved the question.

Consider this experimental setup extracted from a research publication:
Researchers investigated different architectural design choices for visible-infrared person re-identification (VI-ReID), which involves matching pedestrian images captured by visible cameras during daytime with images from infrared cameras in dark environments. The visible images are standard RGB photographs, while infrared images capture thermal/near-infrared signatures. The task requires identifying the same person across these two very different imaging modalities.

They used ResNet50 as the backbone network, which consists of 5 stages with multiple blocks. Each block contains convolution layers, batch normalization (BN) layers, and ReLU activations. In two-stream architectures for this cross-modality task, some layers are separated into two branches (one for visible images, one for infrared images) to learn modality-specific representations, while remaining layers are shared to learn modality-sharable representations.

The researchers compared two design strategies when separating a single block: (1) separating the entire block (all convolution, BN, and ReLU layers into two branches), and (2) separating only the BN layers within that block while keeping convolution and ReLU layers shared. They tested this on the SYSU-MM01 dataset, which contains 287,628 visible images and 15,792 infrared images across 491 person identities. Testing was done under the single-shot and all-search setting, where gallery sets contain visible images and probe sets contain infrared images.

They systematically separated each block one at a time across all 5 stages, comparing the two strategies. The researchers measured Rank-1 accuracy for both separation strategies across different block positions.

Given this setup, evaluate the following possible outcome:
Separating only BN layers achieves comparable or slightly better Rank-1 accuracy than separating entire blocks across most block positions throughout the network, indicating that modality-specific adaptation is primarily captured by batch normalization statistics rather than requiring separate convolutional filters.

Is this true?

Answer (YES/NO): NO